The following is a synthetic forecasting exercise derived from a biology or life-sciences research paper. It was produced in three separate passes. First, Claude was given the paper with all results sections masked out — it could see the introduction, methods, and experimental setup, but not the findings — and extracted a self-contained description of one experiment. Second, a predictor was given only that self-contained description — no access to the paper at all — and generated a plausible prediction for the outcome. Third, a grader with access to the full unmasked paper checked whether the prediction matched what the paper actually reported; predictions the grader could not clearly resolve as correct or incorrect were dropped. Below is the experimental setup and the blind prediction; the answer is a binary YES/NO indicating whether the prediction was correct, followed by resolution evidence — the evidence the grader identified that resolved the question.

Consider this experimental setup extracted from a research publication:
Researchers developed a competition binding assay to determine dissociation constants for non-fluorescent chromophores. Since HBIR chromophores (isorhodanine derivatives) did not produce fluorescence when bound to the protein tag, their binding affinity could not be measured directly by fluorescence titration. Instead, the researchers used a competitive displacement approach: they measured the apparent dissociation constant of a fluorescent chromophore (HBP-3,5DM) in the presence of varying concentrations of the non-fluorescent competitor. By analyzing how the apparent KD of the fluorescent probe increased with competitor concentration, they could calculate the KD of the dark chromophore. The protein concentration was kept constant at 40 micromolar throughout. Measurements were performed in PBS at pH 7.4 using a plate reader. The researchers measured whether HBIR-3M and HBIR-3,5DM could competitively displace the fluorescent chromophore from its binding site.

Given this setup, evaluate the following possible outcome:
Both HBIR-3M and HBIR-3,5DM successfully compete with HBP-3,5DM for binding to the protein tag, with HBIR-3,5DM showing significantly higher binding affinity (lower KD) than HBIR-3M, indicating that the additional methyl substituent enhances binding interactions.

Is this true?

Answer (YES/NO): NO